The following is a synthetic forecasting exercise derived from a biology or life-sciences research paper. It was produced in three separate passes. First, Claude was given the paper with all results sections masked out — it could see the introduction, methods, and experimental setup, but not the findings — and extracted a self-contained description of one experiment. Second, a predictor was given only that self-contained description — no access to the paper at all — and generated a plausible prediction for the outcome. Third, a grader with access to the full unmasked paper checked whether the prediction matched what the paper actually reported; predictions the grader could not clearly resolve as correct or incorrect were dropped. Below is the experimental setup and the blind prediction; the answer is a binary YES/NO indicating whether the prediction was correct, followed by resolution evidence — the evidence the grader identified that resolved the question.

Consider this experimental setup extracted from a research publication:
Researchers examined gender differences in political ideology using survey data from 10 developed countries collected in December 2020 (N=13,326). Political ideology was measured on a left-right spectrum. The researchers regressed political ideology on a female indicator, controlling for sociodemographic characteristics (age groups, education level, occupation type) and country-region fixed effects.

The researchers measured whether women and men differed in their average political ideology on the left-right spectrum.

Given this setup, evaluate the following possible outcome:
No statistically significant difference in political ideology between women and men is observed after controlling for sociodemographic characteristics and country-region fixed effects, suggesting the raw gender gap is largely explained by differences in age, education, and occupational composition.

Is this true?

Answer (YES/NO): NO